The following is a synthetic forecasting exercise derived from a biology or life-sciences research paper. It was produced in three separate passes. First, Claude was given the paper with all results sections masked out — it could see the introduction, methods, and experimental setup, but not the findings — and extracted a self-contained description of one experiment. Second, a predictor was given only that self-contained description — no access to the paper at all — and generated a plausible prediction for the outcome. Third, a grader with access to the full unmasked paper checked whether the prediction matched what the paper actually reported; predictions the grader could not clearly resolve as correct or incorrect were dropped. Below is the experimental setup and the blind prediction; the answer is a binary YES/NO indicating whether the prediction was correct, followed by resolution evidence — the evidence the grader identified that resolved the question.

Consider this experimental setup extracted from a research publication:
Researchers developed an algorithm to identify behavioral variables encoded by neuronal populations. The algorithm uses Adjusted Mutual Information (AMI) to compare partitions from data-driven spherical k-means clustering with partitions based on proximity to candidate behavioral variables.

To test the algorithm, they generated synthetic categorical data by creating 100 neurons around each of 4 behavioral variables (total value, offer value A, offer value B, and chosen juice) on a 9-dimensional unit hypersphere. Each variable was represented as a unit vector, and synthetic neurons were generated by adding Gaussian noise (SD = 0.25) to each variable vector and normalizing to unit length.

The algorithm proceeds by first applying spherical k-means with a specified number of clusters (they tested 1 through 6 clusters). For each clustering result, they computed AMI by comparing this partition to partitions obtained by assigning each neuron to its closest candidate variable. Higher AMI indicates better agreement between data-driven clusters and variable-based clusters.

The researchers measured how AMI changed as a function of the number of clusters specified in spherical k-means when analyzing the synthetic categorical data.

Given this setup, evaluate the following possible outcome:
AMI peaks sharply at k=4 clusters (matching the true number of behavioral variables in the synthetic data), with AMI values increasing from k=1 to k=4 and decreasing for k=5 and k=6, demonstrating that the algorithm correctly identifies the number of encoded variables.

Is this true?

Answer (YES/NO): NO